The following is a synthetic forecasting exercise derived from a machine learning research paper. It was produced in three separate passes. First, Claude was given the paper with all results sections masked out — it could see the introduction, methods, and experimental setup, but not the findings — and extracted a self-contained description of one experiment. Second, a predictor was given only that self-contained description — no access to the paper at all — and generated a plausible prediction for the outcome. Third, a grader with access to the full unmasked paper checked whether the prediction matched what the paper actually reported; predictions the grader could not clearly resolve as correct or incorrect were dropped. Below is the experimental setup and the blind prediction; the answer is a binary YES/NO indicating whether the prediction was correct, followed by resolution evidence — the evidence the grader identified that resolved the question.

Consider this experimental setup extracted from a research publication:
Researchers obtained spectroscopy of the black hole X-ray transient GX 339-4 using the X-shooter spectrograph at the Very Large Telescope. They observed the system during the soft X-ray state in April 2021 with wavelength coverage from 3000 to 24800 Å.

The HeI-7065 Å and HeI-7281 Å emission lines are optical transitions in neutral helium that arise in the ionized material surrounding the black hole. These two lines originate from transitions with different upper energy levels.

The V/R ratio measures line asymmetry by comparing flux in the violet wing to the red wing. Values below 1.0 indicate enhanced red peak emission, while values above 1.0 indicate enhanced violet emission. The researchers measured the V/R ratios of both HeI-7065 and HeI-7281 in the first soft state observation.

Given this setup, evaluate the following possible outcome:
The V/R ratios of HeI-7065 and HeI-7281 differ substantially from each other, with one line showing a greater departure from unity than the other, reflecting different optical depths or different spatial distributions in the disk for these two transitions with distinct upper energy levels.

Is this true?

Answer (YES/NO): YES